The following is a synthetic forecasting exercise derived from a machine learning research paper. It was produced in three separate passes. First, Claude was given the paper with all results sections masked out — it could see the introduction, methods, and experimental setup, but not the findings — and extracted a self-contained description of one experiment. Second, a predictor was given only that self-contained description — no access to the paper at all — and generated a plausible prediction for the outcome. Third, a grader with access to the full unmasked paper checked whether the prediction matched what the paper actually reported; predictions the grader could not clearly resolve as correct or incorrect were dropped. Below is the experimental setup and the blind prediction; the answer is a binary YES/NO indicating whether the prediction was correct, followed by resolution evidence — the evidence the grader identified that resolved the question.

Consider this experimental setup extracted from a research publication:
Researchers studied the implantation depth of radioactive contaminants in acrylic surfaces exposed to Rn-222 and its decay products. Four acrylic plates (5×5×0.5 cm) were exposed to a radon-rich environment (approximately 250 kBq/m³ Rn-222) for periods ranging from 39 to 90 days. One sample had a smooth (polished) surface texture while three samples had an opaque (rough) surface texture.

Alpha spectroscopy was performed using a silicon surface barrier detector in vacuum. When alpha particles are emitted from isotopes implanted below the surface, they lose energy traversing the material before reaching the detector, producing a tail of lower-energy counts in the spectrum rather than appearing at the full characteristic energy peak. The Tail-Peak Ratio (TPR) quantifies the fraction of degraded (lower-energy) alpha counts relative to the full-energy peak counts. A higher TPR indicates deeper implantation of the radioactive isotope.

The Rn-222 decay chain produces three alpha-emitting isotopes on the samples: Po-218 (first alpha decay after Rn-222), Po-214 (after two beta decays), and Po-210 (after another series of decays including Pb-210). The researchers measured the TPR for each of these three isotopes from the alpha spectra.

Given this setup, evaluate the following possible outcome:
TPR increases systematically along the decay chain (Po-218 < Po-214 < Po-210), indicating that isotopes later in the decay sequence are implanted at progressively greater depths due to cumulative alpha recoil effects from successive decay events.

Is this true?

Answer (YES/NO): NO